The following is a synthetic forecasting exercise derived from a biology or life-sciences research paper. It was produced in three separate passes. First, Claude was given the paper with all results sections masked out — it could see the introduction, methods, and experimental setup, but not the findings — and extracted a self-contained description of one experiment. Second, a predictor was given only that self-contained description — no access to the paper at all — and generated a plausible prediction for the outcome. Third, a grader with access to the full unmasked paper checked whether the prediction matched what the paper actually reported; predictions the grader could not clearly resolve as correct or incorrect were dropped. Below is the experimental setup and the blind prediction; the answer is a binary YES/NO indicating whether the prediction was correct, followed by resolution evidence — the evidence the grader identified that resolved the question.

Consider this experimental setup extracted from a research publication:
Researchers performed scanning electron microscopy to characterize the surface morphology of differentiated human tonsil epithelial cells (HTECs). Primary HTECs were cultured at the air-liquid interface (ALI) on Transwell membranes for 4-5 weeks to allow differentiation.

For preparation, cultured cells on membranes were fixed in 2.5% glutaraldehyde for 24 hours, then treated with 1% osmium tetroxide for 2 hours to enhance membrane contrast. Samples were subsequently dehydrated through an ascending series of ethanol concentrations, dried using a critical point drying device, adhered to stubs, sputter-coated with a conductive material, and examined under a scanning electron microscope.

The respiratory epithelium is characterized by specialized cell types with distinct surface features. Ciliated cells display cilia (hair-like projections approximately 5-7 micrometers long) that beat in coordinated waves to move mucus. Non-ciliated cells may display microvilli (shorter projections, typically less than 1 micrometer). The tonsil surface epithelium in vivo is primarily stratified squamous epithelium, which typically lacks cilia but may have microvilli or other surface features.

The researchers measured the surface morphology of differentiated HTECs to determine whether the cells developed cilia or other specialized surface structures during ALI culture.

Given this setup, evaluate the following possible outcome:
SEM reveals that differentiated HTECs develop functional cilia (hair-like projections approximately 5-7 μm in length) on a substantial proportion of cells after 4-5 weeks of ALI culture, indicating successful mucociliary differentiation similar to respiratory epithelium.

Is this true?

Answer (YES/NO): NO